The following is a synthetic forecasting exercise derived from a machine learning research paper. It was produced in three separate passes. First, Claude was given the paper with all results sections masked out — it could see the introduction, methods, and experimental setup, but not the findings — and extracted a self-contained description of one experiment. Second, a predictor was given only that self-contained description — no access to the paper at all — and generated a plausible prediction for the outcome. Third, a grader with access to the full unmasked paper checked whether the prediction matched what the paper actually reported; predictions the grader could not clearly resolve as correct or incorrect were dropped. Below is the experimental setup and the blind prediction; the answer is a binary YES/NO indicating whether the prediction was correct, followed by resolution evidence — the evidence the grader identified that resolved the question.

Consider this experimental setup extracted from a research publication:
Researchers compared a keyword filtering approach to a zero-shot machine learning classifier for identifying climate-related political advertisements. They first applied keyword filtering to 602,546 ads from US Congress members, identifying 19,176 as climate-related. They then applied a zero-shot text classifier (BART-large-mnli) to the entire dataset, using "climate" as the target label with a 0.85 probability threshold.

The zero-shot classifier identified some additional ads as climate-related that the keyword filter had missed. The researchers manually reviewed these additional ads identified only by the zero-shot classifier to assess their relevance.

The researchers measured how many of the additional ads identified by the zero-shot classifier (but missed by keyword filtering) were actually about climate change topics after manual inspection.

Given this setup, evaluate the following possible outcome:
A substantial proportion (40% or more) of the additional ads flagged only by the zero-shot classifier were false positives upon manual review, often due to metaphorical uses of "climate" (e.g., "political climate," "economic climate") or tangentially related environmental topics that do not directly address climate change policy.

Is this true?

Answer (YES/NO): YES